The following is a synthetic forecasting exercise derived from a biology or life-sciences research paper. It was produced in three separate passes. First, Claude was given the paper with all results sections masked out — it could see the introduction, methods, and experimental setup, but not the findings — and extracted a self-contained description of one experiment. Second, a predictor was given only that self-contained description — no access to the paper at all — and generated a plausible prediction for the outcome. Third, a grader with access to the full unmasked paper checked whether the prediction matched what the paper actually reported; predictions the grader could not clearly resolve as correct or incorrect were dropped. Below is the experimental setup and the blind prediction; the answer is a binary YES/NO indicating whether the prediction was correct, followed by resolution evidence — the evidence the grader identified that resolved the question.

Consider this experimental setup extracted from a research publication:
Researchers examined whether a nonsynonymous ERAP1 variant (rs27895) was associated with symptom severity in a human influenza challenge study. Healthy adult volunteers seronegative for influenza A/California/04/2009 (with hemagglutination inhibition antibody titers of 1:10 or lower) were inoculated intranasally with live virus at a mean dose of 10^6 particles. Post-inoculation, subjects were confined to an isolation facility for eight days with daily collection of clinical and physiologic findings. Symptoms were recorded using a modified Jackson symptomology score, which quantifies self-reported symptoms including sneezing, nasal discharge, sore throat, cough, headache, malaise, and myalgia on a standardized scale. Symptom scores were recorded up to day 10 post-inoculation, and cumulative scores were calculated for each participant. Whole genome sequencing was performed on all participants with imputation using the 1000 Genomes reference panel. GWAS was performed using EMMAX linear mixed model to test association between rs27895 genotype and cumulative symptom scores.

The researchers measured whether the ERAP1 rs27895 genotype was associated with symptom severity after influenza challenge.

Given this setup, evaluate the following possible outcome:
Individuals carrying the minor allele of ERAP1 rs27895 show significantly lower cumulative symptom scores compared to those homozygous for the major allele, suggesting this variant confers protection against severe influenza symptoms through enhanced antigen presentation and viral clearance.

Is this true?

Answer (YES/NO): NO